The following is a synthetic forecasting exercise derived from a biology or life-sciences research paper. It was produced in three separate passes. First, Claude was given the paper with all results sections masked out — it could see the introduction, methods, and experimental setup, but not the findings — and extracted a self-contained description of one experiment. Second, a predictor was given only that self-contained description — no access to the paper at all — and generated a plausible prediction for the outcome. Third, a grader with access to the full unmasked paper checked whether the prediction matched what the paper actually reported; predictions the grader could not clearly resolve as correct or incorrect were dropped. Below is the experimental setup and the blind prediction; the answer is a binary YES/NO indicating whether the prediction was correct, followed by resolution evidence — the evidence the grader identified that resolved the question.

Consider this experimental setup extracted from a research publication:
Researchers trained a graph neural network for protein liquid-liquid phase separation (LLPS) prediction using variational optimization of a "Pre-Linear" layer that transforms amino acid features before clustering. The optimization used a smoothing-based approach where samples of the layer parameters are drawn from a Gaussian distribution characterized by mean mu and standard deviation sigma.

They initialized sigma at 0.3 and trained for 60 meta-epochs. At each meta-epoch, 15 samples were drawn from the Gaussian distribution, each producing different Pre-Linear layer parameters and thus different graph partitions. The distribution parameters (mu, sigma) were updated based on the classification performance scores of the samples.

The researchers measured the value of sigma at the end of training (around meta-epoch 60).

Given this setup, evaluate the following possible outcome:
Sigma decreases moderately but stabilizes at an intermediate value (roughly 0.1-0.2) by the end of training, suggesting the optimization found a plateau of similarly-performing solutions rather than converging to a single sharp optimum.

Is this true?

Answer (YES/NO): NO